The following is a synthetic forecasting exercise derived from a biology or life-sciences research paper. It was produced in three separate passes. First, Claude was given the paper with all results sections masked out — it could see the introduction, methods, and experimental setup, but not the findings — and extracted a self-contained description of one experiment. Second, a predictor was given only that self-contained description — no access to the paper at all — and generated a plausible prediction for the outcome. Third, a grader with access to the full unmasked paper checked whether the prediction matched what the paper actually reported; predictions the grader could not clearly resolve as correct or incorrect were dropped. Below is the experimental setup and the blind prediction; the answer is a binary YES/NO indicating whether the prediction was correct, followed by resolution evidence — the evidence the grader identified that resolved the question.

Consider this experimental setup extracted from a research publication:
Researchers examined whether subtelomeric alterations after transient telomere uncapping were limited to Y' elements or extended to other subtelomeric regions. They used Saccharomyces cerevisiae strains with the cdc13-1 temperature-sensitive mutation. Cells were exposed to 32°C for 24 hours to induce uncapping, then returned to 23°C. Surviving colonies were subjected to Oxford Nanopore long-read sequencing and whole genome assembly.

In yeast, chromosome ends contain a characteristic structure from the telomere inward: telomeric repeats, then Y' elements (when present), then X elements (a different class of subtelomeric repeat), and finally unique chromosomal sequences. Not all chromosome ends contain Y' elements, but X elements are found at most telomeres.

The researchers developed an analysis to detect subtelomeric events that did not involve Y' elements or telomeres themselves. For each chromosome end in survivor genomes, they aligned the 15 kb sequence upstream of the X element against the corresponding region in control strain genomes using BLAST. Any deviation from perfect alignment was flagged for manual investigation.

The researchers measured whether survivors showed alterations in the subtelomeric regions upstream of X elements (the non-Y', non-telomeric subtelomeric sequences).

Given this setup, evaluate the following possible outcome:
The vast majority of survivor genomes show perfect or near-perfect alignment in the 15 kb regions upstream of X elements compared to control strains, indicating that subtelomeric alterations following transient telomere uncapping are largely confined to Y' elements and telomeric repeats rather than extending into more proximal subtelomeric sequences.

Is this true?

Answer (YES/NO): NO